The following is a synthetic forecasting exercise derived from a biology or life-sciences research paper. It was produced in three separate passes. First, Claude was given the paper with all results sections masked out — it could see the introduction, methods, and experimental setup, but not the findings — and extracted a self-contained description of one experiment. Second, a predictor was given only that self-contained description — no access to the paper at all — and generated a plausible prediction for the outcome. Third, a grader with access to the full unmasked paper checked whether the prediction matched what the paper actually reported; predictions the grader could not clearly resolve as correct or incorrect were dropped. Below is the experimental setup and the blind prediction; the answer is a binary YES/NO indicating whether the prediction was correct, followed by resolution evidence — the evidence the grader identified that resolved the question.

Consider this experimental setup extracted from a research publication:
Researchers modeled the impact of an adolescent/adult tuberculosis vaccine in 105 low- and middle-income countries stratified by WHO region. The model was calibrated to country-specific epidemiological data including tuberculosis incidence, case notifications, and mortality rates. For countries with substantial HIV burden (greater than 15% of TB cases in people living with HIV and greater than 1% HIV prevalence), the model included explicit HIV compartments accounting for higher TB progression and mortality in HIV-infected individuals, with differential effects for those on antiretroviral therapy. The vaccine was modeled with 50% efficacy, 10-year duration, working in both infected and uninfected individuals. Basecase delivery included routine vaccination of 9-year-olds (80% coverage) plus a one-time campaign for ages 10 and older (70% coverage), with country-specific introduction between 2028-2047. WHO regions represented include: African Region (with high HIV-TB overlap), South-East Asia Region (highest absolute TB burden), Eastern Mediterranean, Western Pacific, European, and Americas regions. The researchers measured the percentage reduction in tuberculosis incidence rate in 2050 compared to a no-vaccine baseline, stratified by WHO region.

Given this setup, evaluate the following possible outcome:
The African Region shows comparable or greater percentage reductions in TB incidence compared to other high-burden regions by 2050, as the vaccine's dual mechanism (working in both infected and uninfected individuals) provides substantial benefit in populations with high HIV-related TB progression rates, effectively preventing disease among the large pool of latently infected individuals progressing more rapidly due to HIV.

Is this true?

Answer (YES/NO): YES